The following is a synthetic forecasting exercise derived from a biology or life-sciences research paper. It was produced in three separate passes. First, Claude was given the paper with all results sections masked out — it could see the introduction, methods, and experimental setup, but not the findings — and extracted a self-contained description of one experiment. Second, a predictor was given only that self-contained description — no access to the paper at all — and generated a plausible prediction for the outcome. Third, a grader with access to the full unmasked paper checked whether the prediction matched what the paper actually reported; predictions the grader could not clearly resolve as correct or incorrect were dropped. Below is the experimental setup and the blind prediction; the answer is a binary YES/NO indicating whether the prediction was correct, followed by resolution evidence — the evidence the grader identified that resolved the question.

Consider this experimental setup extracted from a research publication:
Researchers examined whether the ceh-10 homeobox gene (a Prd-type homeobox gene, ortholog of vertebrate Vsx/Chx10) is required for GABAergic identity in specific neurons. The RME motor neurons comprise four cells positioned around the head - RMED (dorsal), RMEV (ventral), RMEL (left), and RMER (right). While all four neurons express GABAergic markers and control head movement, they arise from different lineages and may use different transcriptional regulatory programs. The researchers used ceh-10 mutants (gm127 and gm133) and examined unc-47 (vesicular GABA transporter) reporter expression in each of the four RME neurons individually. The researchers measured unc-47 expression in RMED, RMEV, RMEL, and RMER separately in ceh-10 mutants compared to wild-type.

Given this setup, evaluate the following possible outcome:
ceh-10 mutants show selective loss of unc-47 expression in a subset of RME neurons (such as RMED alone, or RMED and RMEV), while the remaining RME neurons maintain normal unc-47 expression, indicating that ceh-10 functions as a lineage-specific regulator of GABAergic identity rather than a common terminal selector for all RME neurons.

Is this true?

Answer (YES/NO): YES